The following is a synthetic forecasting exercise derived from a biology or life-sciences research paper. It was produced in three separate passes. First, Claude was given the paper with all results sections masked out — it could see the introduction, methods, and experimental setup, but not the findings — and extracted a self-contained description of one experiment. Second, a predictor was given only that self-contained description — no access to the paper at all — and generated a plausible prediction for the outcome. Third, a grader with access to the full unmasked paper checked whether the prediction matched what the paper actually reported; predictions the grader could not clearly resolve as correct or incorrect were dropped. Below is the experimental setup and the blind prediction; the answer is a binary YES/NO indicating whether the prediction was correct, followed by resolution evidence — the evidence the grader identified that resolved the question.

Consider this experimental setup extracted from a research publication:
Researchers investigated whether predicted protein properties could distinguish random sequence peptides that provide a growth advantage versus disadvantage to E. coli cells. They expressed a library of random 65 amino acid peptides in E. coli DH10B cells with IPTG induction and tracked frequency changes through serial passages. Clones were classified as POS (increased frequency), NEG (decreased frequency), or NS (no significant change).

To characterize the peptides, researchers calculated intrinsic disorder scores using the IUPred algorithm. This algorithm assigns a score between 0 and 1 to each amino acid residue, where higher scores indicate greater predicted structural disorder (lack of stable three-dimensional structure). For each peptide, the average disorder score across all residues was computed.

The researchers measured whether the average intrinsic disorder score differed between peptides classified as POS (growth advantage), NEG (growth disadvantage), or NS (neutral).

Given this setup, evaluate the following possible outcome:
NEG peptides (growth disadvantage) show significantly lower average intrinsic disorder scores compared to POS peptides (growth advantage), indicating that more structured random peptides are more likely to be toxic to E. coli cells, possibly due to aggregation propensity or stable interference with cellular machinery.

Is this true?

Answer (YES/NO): YES